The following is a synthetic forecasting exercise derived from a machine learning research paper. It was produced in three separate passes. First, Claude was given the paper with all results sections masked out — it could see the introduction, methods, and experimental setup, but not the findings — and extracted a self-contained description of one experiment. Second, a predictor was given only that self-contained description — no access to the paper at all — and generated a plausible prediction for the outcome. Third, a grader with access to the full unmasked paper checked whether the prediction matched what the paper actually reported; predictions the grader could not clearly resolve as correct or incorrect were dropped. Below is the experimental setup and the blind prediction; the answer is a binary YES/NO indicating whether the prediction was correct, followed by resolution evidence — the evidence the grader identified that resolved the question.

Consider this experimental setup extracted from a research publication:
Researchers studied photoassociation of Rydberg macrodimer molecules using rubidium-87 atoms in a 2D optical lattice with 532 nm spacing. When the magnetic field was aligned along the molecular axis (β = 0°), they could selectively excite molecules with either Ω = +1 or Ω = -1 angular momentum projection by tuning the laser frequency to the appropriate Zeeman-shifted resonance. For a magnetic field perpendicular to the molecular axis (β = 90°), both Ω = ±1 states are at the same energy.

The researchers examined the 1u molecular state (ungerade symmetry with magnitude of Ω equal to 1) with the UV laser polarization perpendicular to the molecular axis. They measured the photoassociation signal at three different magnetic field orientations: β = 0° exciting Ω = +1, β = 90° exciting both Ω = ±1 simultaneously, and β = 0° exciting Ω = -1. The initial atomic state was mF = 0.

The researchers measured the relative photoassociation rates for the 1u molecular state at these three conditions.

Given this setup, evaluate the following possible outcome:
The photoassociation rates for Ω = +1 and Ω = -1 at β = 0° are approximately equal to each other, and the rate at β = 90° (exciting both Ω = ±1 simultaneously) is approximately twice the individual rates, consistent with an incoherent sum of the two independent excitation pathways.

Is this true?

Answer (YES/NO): YES